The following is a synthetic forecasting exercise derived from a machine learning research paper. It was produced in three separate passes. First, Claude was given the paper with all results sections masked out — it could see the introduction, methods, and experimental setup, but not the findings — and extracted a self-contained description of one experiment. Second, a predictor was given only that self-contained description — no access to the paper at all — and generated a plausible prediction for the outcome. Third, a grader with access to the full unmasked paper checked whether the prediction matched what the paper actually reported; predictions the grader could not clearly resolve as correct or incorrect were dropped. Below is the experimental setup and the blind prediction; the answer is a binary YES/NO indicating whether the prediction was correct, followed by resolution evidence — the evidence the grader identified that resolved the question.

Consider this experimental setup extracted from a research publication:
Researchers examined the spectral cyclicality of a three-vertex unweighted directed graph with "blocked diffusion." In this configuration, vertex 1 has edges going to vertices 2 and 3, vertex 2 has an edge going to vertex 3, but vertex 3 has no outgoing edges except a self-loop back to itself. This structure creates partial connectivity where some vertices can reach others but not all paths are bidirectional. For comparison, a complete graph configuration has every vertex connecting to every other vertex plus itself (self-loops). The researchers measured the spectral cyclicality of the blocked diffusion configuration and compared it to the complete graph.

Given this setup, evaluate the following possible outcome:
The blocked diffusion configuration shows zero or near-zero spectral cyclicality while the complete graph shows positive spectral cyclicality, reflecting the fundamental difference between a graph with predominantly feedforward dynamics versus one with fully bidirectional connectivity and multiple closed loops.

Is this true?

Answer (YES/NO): NO